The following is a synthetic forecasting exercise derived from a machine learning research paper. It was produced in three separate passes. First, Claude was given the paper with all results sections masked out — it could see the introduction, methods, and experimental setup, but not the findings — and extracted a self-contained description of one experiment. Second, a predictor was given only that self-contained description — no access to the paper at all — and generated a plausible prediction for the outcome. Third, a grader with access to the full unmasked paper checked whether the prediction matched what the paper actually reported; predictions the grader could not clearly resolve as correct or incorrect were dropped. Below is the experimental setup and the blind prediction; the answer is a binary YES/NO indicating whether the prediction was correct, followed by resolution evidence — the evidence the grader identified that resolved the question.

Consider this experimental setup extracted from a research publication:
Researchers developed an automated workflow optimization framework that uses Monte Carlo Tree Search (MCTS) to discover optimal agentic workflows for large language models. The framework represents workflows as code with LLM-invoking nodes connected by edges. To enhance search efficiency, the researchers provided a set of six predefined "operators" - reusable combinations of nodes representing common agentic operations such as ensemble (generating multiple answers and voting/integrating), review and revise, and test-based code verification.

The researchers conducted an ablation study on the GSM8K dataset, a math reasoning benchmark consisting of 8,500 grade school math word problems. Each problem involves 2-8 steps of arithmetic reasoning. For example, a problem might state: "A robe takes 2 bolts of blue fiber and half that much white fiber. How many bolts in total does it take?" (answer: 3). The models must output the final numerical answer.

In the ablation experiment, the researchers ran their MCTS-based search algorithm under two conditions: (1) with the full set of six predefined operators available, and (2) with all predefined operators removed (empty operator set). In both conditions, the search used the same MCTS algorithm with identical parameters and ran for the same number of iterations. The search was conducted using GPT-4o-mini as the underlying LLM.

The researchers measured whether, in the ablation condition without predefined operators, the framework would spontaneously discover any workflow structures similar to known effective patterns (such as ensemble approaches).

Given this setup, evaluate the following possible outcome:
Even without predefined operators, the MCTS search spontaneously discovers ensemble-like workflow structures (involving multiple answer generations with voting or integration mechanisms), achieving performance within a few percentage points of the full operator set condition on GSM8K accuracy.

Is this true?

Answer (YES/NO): YES